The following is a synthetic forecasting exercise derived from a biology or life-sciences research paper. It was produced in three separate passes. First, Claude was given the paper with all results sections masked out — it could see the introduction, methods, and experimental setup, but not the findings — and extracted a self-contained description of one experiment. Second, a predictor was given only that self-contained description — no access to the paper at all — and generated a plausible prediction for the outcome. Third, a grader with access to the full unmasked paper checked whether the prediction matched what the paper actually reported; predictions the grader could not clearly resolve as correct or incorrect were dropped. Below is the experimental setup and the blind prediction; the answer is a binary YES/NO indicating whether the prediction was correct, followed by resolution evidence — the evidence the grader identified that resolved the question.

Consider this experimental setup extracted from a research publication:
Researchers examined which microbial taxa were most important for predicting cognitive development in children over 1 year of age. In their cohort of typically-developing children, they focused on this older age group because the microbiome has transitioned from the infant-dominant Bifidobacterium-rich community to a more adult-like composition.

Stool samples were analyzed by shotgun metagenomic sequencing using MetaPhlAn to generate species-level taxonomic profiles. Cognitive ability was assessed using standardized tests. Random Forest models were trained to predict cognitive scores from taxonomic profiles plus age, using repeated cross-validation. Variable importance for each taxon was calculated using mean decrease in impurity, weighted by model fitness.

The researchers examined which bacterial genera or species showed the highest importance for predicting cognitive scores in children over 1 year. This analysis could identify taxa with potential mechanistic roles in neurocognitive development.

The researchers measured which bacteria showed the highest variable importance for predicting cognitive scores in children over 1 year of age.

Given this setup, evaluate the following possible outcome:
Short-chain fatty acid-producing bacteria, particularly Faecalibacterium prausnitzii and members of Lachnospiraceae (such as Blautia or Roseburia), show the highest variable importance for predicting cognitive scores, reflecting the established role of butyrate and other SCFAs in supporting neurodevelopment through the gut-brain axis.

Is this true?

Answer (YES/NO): NO